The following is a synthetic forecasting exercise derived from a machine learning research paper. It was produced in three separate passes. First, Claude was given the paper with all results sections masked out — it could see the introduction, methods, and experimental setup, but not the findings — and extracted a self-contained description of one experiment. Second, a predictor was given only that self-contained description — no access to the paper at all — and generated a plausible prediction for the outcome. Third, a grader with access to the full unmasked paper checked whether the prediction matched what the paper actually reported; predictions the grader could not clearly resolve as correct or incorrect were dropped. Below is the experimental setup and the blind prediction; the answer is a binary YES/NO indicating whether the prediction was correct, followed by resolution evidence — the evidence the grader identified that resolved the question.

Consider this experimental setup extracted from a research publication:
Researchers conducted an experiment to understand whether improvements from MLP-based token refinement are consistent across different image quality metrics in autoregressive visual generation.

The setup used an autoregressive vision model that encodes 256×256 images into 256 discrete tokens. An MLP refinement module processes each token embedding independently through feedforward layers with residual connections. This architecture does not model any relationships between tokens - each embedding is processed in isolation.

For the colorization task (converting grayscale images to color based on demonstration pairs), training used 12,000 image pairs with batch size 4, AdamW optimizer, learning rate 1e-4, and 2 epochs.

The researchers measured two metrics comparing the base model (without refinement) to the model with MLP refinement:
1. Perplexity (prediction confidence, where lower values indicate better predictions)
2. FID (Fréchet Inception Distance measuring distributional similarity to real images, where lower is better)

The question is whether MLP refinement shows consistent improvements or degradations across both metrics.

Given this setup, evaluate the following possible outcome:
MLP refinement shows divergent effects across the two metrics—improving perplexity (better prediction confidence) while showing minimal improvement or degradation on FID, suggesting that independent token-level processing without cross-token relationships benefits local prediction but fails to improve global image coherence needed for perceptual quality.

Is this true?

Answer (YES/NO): YES